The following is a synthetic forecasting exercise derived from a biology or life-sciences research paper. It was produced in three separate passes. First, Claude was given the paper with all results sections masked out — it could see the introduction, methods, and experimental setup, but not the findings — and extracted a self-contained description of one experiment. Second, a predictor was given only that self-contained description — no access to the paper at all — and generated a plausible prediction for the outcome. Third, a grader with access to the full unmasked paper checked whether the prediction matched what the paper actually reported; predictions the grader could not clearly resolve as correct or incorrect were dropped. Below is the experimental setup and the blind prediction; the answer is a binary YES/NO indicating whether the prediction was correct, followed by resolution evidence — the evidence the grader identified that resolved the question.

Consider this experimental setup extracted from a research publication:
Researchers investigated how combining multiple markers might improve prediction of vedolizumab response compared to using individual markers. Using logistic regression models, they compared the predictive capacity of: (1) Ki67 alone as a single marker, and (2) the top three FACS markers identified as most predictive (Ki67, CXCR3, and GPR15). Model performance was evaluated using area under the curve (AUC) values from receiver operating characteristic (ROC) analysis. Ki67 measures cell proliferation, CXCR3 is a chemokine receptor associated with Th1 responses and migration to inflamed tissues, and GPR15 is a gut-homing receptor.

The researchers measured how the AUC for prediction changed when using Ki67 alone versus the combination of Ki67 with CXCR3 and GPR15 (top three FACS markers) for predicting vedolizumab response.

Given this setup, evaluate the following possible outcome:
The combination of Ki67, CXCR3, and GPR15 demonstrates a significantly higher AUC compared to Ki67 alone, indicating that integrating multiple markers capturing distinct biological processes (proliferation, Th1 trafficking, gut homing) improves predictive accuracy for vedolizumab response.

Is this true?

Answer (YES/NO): NO